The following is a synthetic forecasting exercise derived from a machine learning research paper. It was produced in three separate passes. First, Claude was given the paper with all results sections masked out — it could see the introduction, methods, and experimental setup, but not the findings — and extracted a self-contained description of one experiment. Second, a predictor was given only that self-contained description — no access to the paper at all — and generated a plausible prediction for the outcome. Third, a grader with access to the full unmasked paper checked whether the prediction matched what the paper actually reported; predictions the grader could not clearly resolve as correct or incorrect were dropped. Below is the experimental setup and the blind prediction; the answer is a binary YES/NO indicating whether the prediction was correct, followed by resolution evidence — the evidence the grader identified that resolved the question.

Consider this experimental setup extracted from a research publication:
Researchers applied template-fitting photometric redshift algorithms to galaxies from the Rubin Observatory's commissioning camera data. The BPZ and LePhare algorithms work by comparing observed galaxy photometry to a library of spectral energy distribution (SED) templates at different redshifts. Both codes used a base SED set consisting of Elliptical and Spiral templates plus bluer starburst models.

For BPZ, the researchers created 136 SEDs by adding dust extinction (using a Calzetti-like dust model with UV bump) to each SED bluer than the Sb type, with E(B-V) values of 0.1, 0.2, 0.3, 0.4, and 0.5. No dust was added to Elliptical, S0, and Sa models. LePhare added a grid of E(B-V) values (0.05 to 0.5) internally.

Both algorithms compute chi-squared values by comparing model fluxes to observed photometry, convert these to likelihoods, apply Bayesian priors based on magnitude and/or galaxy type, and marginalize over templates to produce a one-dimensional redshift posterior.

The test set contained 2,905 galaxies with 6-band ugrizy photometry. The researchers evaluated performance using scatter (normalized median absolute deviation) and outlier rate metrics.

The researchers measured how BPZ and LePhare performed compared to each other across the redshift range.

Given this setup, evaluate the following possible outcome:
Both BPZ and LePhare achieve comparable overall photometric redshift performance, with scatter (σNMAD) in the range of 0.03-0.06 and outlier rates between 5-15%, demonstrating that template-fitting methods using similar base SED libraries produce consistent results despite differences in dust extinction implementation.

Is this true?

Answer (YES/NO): NO